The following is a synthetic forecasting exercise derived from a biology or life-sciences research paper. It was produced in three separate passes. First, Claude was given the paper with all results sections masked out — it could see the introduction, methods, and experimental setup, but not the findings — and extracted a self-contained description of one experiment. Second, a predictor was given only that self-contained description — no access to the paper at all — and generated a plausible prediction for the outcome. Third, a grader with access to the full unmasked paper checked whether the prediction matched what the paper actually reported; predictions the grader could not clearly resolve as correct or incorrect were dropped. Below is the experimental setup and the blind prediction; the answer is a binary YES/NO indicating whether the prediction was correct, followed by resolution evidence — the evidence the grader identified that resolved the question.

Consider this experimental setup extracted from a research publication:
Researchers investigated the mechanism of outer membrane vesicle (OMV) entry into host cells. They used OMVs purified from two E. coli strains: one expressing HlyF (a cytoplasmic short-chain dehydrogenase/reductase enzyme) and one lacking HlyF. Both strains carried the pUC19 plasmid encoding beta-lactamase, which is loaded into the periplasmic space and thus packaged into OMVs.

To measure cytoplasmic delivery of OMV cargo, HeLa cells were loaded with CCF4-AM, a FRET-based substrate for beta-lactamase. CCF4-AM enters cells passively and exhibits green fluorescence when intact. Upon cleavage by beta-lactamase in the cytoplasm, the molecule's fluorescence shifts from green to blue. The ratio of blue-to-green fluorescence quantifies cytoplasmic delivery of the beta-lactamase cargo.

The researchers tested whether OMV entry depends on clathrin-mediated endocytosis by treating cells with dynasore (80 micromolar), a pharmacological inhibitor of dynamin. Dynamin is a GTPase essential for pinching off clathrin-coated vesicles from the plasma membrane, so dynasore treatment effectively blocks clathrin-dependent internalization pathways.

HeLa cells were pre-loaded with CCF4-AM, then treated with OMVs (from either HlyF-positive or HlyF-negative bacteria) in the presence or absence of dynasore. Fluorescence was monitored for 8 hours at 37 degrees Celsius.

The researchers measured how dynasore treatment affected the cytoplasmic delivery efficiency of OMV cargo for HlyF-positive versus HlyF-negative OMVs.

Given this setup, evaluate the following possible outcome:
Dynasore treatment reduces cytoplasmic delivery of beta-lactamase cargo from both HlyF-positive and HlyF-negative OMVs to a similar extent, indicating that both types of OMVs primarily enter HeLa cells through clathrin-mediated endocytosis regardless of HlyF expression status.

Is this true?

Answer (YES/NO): NO